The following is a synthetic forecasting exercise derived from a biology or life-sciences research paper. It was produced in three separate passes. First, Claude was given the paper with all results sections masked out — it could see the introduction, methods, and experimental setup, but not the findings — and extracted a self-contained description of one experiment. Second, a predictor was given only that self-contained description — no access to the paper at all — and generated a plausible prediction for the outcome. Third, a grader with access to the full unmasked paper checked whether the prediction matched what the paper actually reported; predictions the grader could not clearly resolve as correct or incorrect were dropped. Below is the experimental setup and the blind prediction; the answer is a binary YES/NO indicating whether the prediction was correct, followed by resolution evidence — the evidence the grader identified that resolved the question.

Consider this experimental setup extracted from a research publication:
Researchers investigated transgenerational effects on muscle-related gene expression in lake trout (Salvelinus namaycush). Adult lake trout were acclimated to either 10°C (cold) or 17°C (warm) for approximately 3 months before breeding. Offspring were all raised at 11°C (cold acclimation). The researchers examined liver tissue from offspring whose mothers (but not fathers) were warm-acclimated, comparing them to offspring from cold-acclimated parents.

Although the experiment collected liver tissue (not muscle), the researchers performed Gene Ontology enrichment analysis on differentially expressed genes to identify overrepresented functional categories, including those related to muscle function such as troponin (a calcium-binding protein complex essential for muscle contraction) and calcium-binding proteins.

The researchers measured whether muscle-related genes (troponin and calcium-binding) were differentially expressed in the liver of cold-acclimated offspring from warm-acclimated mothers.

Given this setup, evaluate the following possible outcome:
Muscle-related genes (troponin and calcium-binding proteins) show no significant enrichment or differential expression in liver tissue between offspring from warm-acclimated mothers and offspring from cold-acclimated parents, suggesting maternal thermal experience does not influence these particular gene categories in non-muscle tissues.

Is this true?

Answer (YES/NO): NO